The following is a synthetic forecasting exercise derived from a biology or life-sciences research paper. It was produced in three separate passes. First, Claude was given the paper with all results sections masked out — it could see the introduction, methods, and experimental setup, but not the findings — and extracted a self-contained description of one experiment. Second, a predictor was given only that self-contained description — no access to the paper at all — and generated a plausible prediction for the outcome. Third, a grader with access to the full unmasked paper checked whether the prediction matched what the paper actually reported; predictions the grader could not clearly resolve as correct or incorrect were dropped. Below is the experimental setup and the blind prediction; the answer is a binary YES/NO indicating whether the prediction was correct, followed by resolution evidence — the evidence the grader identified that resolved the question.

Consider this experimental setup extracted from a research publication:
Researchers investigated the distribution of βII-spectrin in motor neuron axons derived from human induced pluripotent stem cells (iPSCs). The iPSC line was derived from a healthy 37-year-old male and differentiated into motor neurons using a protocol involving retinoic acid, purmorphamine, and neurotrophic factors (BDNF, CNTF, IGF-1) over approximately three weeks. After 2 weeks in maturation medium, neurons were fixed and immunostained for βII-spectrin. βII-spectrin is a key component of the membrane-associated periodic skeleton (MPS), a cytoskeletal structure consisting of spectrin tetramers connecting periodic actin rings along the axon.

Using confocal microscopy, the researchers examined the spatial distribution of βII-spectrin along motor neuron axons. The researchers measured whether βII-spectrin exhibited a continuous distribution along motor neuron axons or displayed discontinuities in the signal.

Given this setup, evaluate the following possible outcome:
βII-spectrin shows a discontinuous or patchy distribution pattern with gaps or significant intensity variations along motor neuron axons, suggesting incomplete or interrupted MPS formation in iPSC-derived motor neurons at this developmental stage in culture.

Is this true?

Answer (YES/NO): YES